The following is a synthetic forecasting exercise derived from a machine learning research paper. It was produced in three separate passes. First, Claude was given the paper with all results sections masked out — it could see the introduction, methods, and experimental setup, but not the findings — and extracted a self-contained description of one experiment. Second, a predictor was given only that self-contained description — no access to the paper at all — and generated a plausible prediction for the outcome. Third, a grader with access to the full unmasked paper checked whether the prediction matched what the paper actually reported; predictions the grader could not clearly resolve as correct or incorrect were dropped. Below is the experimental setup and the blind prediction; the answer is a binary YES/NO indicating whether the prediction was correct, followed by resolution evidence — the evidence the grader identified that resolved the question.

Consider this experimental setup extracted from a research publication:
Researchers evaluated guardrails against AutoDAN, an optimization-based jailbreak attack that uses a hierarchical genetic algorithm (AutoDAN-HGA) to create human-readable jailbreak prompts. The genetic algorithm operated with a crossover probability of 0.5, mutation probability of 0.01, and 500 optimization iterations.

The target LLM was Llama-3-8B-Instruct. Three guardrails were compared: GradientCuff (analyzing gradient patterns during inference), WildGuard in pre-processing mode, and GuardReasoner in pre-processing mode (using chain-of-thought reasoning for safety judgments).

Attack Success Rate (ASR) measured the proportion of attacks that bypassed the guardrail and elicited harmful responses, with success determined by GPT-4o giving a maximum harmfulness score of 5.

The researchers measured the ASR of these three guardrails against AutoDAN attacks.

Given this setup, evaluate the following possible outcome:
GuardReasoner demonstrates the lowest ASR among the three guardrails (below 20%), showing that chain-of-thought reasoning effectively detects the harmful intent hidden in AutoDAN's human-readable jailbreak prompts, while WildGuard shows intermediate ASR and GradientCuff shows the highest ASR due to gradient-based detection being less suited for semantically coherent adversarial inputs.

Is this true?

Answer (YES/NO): NO